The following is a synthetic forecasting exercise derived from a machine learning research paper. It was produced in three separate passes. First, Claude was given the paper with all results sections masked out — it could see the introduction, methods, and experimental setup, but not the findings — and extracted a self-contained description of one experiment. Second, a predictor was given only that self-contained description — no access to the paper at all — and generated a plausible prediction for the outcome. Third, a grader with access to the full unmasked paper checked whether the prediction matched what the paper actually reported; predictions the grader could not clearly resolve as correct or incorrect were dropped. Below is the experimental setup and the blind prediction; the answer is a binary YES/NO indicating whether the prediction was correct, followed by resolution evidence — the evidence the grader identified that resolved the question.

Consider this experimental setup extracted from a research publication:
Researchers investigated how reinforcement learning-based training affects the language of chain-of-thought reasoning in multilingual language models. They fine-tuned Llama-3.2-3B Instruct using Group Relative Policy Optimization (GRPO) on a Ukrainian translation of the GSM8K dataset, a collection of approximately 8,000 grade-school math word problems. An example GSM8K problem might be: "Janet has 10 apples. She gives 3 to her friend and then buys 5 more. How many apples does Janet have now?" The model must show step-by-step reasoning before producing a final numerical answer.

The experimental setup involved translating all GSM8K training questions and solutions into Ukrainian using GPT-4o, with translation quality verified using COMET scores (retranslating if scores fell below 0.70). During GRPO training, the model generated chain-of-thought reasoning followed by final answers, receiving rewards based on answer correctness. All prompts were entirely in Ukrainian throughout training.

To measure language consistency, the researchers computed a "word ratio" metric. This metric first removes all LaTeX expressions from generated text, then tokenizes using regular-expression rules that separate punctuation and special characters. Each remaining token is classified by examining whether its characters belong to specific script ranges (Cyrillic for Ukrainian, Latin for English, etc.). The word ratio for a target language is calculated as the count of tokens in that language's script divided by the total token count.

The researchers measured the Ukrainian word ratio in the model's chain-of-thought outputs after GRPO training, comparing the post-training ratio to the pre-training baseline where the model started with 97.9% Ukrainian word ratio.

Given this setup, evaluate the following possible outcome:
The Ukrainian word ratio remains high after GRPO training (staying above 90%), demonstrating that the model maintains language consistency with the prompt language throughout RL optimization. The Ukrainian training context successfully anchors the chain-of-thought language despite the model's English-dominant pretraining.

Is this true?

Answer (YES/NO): NO